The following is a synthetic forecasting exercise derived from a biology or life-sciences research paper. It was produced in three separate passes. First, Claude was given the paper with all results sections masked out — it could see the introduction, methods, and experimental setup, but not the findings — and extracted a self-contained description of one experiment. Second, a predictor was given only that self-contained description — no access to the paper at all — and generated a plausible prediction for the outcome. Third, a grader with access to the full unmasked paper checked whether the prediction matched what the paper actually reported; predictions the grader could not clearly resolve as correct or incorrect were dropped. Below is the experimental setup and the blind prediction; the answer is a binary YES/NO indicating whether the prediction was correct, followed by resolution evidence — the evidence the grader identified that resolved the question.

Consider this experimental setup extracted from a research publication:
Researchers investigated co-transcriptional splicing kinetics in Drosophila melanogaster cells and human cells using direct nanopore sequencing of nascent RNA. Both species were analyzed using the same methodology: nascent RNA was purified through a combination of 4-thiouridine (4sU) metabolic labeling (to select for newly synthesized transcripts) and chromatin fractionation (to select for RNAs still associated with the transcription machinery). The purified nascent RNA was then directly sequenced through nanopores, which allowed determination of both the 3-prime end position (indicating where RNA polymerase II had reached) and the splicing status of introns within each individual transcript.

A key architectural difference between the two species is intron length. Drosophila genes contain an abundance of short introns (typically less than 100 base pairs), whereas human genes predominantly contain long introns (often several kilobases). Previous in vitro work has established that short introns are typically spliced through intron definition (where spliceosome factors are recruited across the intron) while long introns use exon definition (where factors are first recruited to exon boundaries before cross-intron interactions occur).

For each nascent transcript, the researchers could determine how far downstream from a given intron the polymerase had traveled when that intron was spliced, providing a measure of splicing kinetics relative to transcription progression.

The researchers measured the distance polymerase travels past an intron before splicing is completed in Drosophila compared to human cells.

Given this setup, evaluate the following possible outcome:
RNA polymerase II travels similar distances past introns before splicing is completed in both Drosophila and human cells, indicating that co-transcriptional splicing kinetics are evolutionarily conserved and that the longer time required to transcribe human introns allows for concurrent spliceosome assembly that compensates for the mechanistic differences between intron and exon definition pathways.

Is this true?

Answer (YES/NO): NO